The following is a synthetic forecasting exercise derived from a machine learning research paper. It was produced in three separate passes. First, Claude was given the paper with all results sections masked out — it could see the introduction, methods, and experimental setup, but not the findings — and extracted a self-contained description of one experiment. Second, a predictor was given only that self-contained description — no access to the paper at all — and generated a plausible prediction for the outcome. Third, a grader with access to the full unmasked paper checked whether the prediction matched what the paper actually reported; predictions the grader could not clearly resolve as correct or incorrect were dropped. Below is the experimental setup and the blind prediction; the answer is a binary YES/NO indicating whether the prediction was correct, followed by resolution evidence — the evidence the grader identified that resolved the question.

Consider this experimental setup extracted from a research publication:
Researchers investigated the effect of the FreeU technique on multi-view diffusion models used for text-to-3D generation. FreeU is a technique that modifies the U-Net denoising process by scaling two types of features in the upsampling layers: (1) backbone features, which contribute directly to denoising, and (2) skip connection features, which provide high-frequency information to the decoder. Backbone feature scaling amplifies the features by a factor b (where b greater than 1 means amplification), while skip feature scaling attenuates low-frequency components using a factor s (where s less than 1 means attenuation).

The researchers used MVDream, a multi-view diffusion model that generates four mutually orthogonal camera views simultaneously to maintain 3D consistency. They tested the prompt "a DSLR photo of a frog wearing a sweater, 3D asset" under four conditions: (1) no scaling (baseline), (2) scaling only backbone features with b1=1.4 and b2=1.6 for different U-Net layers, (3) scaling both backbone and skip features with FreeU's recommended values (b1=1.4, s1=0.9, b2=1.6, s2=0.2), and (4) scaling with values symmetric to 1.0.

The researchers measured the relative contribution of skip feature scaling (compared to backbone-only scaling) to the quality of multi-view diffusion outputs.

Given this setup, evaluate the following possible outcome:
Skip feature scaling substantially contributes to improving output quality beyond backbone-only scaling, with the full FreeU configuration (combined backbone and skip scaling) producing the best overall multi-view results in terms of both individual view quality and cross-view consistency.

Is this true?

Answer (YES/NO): NO